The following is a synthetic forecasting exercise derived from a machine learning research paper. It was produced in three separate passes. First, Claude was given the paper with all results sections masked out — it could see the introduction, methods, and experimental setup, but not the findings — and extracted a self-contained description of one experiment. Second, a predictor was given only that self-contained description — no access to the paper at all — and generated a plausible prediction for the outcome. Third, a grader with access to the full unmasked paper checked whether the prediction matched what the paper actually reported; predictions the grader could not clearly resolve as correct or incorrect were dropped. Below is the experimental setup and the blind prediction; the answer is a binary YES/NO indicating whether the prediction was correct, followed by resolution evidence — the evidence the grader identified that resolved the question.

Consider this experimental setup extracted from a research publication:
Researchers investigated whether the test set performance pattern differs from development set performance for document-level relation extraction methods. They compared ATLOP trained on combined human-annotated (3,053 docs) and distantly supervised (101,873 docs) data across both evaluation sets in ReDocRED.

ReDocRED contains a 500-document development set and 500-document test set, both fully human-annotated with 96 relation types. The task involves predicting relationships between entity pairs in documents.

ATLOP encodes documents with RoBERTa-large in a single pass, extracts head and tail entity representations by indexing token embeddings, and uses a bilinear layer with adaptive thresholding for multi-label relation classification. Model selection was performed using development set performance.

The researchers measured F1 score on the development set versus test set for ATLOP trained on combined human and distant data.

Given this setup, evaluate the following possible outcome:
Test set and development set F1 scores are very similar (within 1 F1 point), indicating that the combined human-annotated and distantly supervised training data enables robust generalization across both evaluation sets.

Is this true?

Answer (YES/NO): NO